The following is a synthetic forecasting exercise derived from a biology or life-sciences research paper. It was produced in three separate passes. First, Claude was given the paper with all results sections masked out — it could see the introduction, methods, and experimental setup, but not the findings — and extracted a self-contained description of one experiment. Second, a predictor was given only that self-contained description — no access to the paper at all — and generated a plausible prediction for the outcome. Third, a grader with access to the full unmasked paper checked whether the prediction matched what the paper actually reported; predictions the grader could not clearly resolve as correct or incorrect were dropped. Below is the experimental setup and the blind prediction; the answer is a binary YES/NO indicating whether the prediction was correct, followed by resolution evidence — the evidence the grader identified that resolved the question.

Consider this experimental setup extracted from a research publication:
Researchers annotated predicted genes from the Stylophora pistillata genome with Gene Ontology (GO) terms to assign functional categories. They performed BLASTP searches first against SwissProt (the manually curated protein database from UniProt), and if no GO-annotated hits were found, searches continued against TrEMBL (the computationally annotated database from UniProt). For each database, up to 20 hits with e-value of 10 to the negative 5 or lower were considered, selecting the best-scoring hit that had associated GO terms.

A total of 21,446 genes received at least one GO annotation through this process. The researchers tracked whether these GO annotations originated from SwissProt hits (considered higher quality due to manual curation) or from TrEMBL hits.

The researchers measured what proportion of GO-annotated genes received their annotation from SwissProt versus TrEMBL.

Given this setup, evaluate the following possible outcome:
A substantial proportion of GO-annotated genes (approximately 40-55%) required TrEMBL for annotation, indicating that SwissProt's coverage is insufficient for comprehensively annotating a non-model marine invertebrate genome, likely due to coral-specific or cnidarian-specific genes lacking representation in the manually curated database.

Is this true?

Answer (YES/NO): NO